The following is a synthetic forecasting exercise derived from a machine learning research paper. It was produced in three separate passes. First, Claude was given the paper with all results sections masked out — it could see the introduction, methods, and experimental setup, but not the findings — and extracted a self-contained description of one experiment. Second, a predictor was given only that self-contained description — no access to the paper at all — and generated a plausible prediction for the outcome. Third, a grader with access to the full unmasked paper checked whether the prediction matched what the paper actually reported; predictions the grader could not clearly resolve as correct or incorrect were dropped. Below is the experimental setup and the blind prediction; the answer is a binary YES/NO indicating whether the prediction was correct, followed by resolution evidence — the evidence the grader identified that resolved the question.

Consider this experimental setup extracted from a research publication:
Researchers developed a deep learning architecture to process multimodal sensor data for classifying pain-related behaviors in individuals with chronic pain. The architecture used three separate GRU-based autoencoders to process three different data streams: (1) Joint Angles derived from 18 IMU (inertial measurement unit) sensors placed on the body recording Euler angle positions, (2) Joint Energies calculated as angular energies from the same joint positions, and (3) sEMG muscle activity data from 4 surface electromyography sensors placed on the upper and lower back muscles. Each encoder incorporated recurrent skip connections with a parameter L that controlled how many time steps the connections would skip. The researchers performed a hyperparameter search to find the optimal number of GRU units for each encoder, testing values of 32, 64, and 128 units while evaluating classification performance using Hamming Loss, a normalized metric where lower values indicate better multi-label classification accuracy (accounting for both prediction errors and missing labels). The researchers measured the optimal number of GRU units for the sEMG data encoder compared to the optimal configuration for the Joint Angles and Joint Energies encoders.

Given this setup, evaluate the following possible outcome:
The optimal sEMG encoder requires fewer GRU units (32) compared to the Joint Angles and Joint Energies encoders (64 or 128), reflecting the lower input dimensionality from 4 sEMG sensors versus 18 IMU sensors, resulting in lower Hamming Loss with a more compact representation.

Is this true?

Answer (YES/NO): NO